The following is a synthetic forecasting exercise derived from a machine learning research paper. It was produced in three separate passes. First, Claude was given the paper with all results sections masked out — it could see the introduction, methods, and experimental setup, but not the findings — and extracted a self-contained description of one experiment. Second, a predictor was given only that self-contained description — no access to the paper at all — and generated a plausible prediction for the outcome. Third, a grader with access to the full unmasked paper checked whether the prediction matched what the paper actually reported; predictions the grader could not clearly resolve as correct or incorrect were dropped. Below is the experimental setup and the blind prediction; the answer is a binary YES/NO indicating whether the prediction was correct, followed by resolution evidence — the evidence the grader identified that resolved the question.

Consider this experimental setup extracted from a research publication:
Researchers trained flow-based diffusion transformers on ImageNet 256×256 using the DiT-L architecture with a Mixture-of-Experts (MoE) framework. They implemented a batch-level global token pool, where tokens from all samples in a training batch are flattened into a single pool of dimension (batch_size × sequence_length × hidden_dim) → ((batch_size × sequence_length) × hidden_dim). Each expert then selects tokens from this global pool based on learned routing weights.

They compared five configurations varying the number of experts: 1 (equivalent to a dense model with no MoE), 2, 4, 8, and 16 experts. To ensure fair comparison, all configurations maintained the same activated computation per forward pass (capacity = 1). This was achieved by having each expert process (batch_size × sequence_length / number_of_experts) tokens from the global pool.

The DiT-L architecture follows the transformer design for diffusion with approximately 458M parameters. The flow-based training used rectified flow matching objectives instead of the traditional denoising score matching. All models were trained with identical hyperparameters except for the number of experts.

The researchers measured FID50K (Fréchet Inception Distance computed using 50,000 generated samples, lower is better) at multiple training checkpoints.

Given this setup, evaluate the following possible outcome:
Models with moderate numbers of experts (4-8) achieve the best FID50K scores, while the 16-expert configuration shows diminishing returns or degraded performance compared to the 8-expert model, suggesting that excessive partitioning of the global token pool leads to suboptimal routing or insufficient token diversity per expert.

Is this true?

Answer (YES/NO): NO